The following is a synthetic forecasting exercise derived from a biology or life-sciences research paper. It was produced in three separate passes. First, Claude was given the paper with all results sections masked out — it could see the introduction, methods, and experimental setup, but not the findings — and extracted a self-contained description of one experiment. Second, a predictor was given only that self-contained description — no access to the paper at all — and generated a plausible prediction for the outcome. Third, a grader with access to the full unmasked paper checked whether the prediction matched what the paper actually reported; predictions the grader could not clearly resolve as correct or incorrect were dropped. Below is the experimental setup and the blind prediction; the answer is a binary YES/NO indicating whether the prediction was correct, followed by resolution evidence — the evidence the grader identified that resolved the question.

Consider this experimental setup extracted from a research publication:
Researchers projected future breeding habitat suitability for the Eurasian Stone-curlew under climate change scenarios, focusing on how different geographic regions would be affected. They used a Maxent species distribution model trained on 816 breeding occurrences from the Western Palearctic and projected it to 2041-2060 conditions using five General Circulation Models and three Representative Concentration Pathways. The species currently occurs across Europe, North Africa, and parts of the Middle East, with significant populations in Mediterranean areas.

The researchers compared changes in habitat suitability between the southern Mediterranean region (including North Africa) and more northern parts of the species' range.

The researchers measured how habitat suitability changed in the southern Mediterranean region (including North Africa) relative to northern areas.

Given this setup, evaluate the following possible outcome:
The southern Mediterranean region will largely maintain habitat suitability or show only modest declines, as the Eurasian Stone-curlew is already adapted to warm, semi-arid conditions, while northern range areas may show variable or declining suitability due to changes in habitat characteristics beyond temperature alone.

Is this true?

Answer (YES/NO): NO